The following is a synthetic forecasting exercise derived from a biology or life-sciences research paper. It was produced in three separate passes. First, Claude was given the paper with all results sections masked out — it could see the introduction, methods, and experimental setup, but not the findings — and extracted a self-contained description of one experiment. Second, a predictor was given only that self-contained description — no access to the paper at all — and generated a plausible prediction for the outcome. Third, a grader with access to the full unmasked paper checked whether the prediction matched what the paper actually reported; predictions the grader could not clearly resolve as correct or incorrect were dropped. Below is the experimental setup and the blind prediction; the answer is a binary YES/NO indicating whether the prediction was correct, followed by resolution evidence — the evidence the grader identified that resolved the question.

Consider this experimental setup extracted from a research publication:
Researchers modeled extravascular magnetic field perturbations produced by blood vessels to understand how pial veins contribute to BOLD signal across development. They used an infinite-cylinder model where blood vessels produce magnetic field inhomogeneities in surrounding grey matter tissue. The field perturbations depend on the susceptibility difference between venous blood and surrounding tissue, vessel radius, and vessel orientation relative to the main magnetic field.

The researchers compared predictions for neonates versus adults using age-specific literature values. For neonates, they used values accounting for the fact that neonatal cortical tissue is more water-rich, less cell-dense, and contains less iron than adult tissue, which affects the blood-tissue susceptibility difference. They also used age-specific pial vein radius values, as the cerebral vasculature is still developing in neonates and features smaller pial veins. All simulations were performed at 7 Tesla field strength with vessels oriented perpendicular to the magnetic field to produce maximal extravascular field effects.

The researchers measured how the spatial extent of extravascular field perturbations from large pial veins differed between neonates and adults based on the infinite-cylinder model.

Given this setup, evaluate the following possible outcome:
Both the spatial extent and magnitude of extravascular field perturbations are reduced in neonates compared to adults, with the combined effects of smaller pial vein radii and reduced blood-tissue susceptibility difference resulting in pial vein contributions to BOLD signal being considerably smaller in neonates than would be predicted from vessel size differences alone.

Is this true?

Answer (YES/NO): NO